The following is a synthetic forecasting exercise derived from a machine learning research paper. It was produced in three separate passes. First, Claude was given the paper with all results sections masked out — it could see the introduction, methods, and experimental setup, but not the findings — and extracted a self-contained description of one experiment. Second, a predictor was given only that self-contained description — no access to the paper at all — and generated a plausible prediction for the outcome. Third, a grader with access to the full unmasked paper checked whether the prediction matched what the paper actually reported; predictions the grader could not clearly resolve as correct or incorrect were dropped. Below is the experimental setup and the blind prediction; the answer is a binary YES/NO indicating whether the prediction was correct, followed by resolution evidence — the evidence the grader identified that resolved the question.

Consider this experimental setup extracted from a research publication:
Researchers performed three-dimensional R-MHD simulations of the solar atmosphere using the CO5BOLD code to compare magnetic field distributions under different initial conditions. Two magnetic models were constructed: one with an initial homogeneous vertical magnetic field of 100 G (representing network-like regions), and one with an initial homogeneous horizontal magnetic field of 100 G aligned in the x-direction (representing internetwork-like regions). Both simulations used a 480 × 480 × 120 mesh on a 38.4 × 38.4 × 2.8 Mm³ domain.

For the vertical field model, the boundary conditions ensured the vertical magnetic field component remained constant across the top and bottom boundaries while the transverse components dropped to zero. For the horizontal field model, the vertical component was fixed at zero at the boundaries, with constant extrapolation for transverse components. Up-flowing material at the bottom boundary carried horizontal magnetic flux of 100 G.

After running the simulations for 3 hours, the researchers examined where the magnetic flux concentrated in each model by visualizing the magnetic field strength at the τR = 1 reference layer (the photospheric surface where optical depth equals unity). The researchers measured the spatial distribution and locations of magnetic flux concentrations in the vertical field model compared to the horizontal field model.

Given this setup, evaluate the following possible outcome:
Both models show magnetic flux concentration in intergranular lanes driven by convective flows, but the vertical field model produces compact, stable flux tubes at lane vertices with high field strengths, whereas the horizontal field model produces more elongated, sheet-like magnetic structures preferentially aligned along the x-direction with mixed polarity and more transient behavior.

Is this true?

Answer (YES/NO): NO